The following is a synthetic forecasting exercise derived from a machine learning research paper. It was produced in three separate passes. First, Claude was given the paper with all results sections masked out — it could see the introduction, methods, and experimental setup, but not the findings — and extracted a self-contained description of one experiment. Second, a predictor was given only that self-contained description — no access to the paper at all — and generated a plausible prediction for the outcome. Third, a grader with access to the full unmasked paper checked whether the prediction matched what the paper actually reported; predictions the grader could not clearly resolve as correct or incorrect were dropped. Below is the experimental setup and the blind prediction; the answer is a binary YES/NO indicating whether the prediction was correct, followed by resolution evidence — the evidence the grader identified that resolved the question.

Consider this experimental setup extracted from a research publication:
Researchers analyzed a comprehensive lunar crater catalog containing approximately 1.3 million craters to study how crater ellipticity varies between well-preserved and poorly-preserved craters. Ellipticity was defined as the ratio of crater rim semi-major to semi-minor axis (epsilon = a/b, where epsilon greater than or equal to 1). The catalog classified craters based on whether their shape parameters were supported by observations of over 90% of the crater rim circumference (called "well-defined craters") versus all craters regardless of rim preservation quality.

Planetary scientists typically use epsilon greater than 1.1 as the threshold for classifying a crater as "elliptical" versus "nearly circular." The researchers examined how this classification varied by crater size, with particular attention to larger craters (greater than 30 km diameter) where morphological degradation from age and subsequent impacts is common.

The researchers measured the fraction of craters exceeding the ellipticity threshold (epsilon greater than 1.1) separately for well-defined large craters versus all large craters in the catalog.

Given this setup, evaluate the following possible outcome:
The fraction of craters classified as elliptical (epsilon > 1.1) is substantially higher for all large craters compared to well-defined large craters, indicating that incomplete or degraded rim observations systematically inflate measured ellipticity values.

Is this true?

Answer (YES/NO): YES